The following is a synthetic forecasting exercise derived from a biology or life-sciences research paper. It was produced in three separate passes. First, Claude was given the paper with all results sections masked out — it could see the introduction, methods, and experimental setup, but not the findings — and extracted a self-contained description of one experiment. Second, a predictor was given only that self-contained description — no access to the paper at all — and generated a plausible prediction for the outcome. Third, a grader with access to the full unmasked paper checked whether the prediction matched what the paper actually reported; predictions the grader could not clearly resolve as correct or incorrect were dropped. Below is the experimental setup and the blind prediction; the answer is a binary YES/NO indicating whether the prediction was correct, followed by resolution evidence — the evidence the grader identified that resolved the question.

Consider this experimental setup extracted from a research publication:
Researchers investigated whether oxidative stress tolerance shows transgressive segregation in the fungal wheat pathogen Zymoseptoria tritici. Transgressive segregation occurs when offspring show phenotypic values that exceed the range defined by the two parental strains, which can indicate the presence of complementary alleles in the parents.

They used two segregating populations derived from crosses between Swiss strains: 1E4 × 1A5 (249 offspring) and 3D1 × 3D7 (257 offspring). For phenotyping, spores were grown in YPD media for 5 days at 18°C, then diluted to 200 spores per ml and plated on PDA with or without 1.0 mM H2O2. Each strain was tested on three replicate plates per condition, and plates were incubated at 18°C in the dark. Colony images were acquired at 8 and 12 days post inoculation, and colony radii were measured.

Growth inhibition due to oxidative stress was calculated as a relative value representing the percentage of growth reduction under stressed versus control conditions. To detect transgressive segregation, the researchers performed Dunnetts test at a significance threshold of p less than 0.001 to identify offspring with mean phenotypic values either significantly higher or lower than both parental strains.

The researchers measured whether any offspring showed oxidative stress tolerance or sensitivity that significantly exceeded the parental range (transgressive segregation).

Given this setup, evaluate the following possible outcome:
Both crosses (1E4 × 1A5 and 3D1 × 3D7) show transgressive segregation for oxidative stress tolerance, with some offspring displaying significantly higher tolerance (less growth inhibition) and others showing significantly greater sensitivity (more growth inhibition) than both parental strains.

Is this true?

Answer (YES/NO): NO